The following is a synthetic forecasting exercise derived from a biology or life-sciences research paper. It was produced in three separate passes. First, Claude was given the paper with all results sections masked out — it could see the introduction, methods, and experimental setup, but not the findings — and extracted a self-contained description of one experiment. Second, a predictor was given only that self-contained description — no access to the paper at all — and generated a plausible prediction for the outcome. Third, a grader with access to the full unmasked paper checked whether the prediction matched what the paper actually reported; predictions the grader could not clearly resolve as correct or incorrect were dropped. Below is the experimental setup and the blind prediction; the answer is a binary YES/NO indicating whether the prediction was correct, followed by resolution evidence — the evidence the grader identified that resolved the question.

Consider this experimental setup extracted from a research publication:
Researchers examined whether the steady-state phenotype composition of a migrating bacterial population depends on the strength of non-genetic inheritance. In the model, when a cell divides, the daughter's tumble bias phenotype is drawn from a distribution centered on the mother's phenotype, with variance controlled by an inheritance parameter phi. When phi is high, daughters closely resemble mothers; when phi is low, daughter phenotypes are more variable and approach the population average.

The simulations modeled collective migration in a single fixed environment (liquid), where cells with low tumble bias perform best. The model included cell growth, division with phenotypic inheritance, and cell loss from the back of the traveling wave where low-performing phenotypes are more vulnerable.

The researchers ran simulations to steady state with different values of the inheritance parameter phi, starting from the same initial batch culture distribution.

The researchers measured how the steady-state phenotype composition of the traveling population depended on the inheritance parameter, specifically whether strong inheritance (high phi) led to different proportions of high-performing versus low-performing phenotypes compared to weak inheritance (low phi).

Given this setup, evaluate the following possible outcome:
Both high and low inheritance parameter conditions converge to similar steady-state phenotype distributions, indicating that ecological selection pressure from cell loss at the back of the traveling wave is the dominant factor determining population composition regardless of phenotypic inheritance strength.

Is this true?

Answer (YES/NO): NO